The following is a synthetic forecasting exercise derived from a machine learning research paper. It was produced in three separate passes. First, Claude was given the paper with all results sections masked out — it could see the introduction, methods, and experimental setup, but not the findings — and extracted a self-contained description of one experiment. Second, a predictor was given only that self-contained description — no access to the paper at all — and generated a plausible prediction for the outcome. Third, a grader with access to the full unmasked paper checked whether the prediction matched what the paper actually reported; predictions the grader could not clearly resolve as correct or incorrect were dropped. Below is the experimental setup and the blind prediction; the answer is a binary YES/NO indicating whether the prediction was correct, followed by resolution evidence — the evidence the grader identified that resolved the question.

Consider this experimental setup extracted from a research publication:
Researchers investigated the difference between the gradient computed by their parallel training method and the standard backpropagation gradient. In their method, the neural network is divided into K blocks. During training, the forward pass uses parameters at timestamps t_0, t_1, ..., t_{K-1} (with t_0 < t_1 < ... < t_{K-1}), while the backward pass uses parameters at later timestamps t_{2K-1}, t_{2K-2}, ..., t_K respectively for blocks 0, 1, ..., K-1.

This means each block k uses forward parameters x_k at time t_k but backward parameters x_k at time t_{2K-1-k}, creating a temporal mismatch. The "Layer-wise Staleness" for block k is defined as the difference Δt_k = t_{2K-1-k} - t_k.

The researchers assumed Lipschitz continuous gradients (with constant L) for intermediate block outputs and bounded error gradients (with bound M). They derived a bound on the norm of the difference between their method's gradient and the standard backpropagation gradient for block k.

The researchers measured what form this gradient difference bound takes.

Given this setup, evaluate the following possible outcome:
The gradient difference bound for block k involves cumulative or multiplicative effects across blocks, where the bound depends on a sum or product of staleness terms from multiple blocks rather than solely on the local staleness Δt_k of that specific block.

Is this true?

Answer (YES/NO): YES